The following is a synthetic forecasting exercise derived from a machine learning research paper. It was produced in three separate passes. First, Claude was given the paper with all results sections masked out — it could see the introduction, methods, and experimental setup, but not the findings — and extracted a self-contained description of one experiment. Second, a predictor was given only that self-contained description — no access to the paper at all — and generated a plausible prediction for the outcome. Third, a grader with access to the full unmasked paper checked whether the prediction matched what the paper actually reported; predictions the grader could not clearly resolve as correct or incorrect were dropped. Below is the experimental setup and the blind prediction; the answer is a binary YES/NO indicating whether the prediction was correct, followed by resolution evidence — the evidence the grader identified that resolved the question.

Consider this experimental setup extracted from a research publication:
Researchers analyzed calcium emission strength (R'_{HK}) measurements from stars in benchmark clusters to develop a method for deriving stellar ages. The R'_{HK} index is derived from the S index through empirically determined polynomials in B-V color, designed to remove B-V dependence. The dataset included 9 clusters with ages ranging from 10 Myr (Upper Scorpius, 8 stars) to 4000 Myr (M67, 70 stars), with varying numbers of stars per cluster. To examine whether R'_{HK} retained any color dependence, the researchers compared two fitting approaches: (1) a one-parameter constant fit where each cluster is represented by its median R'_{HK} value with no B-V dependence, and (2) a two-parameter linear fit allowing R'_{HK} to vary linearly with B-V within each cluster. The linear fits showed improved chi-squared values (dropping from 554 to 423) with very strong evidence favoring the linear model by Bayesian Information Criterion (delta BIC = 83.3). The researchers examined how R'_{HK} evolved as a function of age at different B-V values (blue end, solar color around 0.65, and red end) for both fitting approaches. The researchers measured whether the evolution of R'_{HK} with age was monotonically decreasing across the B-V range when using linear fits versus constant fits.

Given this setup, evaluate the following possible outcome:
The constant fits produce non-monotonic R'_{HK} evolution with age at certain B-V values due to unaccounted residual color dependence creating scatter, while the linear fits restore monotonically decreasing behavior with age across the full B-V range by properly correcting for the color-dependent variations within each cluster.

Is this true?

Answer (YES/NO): NO